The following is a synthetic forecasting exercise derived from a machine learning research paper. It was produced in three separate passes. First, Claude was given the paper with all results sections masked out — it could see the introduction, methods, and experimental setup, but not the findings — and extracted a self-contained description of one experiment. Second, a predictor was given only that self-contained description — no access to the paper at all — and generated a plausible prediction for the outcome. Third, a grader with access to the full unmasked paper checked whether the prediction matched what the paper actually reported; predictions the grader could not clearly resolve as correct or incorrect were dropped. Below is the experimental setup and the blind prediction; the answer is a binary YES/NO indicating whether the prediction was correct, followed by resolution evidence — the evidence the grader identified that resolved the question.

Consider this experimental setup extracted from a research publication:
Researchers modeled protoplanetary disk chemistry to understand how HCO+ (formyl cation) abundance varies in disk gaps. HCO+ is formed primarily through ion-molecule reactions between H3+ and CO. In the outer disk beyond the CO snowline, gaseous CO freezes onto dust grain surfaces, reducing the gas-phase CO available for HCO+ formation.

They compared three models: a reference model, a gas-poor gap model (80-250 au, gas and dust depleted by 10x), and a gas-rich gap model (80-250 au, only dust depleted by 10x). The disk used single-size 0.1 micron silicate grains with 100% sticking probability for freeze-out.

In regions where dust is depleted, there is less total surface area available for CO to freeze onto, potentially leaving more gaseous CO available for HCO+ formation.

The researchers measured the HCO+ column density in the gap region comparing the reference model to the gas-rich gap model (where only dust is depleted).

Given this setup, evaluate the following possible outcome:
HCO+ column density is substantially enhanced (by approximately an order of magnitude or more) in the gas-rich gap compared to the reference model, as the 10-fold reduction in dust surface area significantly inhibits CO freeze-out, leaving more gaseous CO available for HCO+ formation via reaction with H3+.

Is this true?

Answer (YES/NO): YES